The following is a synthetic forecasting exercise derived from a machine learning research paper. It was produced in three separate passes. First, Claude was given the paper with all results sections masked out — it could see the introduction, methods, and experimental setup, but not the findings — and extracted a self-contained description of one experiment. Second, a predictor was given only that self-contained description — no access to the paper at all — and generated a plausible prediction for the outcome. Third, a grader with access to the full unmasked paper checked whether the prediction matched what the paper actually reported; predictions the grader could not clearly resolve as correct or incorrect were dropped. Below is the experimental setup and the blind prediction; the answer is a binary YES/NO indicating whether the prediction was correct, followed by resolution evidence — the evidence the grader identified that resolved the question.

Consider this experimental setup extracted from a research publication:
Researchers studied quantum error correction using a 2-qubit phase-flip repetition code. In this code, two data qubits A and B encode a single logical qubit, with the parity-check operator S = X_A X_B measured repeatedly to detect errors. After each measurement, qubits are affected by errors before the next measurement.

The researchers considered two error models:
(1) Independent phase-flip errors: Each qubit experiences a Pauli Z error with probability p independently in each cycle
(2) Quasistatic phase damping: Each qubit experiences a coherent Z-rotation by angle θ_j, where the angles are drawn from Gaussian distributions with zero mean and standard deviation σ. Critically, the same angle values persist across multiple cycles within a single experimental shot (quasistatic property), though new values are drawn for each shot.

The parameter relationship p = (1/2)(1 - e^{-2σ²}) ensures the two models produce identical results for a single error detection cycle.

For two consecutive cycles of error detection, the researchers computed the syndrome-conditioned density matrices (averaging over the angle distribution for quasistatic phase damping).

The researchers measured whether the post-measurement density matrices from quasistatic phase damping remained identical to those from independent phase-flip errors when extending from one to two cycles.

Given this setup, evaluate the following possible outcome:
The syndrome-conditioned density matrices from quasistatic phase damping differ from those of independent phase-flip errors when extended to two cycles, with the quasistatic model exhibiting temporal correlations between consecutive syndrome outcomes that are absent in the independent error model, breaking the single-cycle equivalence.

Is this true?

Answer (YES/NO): YES